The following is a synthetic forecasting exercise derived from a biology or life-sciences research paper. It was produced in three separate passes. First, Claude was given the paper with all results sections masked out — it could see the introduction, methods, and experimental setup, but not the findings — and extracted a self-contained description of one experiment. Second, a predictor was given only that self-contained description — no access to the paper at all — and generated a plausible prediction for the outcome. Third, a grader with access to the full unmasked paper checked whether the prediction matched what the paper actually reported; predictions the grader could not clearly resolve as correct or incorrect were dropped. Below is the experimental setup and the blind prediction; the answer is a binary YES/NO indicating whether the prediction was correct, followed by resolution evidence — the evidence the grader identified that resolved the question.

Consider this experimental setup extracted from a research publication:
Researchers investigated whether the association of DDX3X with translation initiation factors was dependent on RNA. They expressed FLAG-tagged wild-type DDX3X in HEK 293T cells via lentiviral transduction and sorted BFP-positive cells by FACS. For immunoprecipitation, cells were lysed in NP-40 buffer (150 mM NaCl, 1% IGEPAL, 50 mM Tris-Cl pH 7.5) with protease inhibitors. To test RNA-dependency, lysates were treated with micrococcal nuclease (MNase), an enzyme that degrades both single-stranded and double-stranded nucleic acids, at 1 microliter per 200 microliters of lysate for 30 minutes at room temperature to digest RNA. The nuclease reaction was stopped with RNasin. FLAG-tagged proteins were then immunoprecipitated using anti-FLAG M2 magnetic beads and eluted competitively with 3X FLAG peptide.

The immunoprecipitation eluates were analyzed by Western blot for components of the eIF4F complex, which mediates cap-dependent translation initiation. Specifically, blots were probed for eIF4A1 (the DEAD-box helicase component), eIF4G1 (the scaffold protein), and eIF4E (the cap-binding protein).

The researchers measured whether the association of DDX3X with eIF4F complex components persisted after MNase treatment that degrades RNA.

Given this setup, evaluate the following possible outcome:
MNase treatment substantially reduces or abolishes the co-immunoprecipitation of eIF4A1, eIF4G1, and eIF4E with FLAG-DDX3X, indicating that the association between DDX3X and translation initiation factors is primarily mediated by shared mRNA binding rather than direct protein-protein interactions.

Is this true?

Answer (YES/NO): NO